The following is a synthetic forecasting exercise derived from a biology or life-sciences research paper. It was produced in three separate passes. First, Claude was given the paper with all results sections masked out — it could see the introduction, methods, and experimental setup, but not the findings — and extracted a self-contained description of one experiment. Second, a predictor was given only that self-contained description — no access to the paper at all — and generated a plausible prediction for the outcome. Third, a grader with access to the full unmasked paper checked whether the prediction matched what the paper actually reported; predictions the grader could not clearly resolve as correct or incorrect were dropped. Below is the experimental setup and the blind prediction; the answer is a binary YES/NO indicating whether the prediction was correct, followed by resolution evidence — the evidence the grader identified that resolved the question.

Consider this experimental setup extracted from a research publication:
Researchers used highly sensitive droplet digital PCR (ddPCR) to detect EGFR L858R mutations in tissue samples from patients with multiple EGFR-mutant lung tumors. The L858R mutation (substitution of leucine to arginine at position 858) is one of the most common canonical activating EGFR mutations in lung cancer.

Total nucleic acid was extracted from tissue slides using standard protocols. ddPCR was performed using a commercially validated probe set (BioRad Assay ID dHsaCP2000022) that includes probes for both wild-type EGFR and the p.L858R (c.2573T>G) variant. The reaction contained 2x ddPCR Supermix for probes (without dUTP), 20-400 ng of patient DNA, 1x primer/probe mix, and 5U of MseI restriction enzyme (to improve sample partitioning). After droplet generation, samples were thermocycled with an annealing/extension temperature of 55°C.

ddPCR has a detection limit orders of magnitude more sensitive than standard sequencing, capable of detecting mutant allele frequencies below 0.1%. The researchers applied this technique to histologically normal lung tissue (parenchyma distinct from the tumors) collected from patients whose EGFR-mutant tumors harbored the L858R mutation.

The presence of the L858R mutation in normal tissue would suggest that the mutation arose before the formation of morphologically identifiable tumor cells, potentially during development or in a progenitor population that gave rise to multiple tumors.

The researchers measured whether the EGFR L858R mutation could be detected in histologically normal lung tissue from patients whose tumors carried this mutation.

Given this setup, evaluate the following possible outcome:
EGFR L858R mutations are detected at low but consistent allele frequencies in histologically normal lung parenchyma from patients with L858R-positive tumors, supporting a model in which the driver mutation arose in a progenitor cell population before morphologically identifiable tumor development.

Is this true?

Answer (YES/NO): YES